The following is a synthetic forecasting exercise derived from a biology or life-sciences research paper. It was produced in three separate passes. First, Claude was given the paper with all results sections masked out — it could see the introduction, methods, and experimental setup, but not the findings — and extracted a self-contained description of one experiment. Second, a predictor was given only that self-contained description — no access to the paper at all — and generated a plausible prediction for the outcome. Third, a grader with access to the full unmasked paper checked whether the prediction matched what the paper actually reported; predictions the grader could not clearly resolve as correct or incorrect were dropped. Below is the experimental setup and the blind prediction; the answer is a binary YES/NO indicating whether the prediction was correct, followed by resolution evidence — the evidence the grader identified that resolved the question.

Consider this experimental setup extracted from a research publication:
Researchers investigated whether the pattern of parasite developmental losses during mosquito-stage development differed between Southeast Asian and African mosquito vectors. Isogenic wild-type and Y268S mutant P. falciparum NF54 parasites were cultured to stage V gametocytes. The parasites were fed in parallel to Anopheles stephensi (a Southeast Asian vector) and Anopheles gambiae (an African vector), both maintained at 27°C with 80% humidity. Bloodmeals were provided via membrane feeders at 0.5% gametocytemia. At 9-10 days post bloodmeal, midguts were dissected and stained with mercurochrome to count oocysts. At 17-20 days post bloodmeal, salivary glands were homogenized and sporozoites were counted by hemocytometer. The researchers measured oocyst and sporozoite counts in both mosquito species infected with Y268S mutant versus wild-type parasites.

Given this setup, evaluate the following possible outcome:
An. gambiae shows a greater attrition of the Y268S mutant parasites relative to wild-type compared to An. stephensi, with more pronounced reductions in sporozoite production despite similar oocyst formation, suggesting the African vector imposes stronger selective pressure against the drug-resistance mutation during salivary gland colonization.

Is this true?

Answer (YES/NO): NO